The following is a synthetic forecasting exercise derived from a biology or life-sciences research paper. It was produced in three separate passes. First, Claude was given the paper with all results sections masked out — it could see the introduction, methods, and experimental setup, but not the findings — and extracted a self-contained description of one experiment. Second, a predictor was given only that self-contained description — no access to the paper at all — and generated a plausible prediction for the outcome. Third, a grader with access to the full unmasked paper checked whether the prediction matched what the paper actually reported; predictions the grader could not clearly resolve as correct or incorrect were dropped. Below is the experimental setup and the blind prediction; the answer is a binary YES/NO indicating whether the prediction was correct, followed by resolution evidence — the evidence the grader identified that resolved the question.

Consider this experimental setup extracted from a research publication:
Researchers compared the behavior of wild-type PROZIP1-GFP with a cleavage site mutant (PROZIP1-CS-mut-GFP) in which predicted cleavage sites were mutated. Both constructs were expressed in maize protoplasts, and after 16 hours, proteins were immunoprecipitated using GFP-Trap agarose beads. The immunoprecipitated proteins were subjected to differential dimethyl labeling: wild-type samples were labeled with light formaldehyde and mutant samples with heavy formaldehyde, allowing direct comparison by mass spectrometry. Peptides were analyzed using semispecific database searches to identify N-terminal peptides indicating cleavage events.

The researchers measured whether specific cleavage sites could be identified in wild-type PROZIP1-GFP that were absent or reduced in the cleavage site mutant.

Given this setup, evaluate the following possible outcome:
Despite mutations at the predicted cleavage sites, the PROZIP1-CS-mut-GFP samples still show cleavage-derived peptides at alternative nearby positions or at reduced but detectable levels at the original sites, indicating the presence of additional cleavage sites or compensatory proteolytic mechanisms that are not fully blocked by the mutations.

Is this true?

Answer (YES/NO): YES